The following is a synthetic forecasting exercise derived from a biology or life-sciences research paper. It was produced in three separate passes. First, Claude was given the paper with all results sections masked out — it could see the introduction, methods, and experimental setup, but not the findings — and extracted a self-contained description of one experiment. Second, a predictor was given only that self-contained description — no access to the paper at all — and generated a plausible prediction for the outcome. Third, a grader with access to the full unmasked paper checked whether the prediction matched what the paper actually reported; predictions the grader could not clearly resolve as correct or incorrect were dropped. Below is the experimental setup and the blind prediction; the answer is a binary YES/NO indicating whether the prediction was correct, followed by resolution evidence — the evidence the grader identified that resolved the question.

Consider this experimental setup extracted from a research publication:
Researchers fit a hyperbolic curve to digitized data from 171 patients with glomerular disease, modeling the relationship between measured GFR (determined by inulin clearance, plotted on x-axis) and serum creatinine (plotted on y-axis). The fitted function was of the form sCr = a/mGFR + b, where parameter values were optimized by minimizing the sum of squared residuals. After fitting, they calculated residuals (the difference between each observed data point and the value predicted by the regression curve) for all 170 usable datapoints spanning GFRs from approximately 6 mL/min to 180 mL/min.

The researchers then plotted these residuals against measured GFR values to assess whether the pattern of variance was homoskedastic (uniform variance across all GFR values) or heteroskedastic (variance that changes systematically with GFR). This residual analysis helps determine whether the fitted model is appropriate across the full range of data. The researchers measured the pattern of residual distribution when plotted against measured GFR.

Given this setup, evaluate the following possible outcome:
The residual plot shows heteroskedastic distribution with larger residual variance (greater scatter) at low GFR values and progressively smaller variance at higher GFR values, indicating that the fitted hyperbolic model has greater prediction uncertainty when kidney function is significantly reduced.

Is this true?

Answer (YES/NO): YES